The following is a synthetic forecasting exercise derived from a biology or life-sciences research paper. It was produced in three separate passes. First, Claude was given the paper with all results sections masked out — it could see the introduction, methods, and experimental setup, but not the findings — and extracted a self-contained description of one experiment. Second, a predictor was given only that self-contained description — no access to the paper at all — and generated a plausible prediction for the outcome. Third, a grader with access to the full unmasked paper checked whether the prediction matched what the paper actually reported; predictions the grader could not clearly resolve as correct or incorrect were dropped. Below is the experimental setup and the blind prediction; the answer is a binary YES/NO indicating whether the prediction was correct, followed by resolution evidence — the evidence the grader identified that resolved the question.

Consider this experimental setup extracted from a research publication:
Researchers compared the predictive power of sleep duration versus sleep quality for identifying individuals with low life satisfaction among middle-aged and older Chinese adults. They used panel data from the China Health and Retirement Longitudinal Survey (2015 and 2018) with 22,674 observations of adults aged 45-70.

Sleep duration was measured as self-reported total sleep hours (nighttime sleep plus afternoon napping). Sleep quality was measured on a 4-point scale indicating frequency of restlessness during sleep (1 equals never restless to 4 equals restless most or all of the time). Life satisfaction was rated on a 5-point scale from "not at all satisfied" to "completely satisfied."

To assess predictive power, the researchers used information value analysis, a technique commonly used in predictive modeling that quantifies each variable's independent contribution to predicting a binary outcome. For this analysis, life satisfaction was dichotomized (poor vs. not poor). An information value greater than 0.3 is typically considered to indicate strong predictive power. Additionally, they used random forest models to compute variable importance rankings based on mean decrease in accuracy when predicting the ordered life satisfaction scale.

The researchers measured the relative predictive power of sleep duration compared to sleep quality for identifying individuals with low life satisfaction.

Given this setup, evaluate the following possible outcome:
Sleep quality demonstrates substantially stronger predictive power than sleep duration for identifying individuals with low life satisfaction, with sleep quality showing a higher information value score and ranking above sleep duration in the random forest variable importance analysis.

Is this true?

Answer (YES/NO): YES